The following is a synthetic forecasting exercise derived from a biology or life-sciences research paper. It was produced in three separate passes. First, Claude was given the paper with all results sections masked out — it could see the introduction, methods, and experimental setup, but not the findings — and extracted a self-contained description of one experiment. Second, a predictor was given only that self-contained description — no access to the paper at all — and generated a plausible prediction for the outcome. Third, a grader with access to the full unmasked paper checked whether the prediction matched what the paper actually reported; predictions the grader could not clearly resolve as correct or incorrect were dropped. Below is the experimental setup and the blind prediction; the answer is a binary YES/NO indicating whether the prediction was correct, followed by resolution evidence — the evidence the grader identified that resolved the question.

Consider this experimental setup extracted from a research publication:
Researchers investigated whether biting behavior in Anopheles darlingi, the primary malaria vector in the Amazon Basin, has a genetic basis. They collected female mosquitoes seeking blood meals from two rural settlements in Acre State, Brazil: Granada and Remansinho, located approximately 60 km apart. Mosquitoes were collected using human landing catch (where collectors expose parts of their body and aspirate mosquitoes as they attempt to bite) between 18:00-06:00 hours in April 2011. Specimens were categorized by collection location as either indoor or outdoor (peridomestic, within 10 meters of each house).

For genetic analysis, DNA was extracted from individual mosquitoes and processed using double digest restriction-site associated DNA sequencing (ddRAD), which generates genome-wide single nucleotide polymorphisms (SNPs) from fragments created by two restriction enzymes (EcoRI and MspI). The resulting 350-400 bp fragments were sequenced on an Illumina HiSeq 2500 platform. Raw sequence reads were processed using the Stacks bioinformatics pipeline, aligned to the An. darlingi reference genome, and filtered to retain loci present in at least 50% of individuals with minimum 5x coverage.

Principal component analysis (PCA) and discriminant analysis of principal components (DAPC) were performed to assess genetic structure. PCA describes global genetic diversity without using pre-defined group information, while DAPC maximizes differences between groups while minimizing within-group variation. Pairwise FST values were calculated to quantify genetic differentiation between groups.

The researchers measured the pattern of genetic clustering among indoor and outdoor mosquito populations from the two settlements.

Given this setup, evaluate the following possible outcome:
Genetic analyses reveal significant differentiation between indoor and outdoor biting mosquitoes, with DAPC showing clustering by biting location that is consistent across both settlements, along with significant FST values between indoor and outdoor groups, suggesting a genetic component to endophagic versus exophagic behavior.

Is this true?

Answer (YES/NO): YES